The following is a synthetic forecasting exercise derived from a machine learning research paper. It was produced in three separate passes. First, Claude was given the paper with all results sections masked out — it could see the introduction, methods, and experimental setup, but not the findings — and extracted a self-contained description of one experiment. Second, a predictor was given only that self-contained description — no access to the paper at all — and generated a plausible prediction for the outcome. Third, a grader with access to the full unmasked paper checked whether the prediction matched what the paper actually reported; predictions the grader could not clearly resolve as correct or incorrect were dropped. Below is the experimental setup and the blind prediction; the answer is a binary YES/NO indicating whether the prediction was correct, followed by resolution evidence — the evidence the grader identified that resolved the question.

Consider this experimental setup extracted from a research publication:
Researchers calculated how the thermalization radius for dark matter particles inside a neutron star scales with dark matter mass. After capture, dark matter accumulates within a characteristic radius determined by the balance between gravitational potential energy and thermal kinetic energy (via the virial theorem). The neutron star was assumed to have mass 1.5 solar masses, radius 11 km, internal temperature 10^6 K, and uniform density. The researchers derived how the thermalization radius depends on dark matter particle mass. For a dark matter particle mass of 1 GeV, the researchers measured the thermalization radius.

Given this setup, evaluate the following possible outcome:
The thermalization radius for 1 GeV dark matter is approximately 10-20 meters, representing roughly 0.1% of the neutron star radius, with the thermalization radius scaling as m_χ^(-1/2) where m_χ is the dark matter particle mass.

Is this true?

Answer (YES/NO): NO